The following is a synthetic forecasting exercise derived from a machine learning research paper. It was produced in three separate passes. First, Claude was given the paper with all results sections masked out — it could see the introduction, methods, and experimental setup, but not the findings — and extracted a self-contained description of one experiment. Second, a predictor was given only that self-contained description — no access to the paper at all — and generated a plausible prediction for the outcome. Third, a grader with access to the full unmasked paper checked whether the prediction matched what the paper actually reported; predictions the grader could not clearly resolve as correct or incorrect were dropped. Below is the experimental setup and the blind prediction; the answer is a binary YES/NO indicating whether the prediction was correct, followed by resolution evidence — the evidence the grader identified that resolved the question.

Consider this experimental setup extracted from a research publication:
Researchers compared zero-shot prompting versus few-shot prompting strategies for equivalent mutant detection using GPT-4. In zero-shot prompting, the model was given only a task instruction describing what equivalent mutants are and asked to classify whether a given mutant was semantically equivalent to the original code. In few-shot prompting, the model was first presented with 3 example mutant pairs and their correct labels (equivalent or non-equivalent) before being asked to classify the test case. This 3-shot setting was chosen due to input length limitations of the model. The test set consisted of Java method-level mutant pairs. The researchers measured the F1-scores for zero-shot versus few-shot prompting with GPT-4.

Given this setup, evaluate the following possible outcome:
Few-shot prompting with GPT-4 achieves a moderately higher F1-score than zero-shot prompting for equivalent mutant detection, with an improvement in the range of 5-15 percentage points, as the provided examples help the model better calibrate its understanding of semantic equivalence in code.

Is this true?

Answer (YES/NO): NO